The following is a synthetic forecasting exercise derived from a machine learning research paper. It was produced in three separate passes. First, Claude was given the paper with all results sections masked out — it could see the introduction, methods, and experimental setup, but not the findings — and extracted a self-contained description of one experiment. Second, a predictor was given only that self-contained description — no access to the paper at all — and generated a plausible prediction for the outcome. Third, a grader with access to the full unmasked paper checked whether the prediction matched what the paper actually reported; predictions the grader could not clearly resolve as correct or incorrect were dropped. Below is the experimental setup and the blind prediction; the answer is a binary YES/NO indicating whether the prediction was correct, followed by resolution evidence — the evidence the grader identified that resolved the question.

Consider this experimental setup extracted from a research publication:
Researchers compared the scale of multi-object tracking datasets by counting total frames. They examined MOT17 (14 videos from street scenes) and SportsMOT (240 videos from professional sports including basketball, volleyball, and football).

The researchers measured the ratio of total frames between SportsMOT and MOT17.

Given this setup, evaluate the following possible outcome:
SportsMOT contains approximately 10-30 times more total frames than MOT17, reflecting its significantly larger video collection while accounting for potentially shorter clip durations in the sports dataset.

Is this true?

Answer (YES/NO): YES